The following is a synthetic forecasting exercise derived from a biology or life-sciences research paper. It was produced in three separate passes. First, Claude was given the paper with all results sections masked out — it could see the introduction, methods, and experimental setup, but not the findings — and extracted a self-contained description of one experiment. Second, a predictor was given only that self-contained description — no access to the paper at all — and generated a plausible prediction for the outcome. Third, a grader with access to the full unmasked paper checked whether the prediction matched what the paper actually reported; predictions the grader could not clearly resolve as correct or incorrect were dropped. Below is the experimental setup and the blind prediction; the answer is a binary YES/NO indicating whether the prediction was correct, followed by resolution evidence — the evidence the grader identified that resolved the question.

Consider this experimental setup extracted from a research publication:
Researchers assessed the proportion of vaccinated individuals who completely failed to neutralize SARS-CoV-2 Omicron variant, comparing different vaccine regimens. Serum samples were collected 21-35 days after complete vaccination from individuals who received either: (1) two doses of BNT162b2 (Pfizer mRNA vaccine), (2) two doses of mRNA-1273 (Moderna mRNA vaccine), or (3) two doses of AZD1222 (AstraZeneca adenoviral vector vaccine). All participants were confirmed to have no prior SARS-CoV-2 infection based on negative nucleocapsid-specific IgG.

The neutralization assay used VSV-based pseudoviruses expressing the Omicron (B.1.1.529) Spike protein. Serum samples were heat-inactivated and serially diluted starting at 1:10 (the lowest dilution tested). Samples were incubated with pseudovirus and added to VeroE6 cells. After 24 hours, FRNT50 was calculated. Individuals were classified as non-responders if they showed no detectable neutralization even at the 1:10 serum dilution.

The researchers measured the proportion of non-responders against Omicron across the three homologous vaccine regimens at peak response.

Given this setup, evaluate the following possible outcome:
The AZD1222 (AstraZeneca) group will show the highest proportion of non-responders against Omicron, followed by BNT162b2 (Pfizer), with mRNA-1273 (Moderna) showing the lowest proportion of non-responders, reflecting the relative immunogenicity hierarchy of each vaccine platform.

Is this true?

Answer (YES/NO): NO